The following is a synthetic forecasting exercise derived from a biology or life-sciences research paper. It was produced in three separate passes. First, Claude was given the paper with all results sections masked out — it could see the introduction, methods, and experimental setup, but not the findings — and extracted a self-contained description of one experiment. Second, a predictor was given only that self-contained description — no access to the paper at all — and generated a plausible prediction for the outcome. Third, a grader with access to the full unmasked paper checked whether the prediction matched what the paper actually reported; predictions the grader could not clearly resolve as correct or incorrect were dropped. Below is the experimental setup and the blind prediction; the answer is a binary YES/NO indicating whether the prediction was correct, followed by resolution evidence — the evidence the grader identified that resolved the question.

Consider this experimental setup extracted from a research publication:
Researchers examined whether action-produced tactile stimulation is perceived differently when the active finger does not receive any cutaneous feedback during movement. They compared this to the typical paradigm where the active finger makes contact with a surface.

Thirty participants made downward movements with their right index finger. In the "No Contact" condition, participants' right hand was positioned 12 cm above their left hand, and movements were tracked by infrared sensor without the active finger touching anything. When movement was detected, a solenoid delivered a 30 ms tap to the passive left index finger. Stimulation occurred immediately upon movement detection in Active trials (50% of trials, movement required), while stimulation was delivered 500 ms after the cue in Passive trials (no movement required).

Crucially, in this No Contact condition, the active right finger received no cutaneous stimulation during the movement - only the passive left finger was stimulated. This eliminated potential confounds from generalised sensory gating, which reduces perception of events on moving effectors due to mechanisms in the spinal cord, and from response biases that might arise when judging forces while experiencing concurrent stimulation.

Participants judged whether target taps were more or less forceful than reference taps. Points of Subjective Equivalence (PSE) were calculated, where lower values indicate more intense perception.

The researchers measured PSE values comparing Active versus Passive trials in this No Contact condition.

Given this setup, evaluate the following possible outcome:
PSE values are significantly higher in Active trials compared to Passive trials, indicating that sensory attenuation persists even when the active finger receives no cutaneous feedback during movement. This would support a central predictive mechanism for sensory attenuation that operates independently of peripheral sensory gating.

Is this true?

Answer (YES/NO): NO